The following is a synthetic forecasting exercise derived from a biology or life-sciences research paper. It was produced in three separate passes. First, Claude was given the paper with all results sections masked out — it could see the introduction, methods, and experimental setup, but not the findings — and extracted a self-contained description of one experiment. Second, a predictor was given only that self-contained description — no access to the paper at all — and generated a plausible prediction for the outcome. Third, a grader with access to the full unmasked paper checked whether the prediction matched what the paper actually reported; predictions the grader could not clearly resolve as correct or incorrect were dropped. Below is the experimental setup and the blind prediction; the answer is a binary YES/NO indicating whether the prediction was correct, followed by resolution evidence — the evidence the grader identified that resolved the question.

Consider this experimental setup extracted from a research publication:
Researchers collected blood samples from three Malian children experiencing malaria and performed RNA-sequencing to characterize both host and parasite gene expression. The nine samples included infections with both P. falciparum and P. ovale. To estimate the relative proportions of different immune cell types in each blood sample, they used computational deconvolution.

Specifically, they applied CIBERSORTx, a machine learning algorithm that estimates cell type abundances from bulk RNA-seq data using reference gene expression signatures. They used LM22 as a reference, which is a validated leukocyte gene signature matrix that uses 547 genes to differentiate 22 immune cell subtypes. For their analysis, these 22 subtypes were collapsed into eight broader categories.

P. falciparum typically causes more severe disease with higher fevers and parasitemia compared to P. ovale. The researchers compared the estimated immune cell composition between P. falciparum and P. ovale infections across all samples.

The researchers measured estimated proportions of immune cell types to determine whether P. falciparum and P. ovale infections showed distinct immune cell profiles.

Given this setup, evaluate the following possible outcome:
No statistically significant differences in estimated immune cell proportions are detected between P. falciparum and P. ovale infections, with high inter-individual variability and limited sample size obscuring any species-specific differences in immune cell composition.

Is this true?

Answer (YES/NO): YES